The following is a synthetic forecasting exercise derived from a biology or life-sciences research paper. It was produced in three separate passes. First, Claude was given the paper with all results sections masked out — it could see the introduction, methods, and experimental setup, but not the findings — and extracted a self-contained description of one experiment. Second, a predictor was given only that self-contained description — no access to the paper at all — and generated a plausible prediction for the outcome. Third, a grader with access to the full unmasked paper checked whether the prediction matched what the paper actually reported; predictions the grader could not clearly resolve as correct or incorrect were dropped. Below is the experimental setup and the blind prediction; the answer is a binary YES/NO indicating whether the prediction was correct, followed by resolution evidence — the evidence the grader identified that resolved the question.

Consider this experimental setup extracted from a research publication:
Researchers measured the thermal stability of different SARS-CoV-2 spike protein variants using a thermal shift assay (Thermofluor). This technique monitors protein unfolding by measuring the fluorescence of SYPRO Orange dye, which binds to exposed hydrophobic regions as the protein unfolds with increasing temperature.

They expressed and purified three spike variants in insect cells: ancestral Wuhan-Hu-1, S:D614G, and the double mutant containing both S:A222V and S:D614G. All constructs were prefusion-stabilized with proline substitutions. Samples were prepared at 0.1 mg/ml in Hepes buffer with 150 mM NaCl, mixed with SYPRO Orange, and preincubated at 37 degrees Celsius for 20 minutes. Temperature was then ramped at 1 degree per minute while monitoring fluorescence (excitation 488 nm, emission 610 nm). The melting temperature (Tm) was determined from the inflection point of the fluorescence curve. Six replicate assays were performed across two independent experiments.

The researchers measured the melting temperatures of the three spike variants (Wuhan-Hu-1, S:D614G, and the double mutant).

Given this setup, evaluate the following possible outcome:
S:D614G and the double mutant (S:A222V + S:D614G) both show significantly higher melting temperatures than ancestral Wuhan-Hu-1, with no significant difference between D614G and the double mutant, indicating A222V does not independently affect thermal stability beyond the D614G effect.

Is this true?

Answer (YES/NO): NO